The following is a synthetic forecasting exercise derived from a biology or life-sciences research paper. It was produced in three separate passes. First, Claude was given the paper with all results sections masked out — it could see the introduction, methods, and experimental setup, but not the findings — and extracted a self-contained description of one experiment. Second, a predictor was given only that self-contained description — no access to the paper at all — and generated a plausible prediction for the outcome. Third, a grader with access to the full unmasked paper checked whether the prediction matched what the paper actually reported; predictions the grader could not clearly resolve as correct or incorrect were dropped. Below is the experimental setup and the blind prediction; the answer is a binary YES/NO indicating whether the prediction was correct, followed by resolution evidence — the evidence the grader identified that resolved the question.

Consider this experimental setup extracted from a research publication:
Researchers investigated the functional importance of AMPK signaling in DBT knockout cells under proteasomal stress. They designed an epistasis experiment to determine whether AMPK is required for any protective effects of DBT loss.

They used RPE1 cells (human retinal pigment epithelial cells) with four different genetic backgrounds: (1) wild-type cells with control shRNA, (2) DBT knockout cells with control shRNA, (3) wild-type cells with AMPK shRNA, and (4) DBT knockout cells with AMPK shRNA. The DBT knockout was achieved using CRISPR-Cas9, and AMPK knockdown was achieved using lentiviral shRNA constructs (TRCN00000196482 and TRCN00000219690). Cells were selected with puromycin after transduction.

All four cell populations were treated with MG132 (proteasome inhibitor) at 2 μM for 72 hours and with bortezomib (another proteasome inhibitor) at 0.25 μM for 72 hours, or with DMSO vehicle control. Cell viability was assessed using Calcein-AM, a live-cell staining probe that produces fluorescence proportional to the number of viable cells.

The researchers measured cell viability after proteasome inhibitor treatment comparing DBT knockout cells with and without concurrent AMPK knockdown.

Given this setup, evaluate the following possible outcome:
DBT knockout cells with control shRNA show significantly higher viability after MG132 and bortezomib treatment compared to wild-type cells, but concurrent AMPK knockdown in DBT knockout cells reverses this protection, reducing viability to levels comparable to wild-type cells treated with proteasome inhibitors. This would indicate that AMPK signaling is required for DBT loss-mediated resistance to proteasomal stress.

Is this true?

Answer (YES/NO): YES